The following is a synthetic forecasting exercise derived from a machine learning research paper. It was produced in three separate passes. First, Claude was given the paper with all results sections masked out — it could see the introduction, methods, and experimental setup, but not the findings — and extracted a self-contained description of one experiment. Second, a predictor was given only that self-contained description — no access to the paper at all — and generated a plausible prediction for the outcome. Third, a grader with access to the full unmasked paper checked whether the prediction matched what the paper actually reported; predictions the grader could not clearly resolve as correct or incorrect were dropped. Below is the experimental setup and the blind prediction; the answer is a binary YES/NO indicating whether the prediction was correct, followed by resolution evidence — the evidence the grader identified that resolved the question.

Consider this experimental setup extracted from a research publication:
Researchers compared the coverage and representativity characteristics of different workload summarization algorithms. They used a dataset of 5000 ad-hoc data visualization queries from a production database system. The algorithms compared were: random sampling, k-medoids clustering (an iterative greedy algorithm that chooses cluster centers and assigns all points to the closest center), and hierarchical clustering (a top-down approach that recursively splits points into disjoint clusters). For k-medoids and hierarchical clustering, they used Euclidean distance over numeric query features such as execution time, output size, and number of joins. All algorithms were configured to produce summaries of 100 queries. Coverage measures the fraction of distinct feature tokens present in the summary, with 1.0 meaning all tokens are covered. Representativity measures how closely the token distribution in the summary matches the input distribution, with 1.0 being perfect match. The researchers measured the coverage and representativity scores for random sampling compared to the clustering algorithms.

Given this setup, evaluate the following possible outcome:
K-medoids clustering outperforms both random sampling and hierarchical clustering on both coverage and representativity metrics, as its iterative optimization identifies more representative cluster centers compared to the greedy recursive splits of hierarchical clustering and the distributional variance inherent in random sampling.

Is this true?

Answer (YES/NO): NO